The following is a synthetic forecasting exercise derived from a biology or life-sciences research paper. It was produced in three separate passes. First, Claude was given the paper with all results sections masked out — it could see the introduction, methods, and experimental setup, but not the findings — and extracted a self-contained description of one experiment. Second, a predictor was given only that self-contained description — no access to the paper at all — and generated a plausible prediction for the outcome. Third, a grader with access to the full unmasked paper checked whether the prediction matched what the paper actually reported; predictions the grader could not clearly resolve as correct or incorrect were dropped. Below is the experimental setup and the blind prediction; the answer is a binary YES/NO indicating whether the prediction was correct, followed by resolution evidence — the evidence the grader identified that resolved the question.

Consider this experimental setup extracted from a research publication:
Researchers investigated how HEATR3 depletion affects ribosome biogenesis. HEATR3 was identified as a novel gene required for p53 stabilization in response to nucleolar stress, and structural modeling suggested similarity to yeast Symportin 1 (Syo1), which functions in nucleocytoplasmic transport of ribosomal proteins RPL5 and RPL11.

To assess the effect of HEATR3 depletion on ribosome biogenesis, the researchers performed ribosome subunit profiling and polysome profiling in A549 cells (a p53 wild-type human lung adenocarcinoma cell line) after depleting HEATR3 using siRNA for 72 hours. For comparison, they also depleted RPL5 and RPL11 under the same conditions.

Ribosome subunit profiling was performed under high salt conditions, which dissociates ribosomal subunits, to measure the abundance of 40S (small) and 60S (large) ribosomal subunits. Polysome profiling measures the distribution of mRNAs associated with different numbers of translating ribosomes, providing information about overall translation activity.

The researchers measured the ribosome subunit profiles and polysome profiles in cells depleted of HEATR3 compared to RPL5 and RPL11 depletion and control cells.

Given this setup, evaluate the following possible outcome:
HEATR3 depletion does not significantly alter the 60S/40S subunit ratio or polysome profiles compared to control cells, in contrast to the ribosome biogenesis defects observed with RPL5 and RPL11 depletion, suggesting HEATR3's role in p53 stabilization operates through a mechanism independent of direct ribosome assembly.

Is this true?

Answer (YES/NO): NO